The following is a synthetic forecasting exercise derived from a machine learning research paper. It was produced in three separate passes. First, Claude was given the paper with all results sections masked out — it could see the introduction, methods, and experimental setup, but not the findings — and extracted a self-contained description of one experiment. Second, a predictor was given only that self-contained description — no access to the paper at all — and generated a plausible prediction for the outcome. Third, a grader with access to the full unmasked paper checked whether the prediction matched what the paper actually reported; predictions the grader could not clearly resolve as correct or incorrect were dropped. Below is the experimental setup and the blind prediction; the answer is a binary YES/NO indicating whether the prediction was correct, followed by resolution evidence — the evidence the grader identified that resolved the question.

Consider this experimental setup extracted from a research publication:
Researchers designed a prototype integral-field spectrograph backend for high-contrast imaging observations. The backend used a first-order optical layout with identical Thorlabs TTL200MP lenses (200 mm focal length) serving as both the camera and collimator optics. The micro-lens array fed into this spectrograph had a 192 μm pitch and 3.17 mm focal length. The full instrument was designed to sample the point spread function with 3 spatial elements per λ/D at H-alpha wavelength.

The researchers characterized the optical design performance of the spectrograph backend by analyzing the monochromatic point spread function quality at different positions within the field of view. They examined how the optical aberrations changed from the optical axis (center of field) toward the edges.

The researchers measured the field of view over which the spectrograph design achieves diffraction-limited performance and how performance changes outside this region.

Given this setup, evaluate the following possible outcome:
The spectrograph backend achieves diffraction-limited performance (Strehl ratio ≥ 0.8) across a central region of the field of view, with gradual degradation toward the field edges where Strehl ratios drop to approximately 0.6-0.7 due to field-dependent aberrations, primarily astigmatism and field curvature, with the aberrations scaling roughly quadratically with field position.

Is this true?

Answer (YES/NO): NO